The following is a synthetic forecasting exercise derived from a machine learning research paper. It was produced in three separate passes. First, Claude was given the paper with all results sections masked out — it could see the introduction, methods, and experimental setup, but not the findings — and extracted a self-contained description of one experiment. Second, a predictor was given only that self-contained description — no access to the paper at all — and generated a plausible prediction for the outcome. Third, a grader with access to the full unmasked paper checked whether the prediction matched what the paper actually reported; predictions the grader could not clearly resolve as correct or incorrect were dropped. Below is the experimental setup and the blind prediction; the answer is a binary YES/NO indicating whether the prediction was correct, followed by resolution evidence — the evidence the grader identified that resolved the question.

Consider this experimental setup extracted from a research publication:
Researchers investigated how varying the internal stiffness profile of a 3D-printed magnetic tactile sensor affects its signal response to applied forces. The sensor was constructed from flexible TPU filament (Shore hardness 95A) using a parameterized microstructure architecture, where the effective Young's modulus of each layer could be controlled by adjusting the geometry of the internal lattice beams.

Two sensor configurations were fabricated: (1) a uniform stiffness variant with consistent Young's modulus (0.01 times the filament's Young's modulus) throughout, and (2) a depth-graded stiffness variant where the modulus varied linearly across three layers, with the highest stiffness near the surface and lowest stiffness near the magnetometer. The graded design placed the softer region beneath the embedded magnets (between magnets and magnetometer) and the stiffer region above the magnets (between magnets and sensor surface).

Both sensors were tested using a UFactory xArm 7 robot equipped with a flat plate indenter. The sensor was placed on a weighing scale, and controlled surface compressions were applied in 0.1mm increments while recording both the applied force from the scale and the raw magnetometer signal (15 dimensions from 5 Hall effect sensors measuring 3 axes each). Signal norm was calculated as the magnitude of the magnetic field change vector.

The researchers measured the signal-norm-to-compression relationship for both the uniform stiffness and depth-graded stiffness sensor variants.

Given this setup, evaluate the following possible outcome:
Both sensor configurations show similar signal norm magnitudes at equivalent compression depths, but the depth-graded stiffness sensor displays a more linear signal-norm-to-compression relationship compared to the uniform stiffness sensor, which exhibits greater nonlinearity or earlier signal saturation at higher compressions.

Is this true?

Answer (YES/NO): NO